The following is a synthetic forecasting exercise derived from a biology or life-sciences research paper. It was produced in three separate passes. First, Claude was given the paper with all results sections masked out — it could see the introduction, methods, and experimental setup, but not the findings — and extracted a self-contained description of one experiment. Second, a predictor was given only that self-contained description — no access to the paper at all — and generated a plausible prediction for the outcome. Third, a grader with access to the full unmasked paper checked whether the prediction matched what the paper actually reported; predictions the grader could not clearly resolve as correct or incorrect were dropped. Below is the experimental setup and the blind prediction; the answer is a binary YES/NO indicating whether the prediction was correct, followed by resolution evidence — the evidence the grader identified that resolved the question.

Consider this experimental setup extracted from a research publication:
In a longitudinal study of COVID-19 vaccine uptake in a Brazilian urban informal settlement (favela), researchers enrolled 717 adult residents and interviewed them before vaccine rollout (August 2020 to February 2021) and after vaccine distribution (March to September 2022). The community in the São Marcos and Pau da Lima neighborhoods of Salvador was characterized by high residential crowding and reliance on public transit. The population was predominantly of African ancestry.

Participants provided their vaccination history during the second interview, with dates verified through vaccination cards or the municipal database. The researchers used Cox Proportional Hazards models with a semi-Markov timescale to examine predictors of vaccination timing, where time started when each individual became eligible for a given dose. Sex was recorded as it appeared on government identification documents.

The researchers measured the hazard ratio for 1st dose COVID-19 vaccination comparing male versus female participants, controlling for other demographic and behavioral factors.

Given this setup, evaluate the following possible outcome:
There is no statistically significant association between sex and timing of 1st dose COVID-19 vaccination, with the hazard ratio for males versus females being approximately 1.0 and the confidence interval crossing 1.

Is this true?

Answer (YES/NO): NO